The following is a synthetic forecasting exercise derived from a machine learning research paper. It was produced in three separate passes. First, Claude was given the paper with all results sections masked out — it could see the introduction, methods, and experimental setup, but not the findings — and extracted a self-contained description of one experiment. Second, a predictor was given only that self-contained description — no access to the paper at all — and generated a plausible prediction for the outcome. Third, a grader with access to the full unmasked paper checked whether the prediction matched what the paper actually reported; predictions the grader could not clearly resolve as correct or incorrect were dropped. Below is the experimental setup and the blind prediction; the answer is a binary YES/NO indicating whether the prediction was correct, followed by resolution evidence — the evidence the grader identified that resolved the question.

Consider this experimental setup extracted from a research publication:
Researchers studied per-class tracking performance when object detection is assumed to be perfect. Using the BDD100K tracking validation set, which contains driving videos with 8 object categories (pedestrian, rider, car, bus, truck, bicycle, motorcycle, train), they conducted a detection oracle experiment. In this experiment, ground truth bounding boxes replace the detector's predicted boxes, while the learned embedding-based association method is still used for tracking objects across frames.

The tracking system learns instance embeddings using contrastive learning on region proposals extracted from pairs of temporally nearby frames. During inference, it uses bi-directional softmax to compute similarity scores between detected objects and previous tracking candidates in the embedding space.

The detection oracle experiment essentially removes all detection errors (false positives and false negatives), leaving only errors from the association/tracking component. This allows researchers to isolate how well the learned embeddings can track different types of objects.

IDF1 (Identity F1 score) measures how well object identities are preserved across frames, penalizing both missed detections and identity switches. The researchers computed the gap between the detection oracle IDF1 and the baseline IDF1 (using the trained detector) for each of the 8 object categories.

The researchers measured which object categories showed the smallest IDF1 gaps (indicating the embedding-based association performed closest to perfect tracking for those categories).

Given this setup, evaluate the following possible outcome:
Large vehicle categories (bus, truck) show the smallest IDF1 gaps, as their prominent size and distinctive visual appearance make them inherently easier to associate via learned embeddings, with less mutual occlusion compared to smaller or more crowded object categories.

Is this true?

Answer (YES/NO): NO